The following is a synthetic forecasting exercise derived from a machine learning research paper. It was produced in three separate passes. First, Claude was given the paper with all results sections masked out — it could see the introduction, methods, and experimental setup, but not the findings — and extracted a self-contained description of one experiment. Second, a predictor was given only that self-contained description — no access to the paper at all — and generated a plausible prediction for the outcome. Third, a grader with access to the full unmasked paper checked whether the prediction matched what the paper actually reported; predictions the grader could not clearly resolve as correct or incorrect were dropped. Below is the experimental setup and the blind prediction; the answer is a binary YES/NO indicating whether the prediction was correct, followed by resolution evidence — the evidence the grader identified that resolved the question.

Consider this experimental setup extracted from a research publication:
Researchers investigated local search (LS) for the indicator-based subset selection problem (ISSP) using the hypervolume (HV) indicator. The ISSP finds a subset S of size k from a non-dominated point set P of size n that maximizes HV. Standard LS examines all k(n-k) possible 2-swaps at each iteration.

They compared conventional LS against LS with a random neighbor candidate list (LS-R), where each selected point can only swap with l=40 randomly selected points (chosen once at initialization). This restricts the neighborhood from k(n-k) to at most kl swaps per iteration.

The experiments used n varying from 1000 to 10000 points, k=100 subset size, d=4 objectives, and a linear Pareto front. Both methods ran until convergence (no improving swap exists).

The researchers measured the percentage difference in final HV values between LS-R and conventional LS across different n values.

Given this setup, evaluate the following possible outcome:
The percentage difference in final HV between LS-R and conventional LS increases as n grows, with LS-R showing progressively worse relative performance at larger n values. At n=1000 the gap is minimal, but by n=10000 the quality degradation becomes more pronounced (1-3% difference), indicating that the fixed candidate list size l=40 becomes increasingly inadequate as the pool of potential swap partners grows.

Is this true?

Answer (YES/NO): NO